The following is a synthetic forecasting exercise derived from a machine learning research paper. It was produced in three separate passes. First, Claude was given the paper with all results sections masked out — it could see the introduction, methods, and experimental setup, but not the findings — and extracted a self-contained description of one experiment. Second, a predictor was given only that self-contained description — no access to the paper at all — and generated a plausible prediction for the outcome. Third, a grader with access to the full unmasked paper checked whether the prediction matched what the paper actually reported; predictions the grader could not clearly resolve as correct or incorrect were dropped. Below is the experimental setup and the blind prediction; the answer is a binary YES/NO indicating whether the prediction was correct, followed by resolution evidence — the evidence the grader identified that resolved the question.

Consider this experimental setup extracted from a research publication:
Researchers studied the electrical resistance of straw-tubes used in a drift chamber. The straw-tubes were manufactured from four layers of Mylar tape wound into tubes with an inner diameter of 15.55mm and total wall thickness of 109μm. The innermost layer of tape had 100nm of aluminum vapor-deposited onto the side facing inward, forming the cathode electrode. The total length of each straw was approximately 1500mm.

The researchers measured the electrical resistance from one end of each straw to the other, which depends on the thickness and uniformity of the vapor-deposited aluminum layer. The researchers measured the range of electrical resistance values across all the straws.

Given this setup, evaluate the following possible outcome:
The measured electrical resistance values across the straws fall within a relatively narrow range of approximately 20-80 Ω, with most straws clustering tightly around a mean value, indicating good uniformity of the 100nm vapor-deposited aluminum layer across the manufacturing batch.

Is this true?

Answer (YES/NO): NO